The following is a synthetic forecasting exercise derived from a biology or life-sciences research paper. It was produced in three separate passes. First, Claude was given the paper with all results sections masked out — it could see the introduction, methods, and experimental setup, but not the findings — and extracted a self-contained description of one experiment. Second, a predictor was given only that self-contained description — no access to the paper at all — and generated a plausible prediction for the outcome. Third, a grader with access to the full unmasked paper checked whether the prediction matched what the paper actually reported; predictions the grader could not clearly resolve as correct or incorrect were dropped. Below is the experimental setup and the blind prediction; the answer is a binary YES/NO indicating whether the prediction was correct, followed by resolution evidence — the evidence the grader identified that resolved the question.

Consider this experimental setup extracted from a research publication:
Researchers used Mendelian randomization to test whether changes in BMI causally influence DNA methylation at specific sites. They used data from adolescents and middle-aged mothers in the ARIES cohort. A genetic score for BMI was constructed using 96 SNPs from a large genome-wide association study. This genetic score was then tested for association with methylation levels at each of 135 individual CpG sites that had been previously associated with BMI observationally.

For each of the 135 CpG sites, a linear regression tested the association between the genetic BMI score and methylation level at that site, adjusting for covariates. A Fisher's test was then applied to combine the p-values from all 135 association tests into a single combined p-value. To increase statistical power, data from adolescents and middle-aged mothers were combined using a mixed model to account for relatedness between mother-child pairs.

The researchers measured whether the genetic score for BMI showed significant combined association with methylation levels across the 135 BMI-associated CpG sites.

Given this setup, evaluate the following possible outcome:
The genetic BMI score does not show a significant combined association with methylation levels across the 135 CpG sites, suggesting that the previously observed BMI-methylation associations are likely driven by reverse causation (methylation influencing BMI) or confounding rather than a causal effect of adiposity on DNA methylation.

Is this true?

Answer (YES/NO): YES